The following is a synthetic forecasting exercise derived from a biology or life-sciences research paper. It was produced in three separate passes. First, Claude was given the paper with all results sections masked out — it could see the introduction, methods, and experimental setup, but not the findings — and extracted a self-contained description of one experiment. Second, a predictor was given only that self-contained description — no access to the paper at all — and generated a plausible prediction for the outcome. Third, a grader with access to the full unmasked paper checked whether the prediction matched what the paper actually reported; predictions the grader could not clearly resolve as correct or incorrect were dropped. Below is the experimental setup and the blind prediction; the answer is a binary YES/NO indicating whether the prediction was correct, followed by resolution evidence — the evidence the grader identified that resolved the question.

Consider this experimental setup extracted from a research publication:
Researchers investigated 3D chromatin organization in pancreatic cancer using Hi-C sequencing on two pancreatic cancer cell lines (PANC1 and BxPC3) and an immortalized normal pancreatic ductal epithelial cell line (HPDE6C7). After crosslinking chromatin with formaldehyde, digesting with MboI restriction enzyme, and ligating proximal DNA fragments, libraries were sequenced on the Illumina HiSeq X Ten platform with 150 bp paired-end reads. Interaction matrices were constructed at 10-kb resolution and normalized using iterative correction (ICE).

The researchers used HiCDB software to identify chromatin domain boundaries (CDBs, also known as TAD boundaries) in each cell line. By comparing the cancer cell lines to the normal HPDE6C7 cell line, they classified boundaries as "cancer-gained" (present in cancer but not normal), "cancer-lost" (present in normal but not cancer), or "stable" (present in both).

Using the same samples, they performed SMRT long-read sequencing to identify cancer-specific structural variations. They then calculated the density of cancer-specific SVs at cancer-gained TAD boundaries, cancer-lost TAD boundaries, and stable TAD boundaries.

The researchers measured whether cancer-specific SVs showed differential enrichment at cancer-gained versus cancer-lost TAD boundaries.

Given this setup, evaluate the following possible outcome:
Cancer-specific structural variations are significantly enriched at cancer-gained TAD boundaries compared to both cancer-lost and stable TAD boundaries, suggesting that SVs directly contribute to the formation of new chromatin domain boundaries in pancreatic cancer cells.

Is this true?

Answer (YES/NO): NO